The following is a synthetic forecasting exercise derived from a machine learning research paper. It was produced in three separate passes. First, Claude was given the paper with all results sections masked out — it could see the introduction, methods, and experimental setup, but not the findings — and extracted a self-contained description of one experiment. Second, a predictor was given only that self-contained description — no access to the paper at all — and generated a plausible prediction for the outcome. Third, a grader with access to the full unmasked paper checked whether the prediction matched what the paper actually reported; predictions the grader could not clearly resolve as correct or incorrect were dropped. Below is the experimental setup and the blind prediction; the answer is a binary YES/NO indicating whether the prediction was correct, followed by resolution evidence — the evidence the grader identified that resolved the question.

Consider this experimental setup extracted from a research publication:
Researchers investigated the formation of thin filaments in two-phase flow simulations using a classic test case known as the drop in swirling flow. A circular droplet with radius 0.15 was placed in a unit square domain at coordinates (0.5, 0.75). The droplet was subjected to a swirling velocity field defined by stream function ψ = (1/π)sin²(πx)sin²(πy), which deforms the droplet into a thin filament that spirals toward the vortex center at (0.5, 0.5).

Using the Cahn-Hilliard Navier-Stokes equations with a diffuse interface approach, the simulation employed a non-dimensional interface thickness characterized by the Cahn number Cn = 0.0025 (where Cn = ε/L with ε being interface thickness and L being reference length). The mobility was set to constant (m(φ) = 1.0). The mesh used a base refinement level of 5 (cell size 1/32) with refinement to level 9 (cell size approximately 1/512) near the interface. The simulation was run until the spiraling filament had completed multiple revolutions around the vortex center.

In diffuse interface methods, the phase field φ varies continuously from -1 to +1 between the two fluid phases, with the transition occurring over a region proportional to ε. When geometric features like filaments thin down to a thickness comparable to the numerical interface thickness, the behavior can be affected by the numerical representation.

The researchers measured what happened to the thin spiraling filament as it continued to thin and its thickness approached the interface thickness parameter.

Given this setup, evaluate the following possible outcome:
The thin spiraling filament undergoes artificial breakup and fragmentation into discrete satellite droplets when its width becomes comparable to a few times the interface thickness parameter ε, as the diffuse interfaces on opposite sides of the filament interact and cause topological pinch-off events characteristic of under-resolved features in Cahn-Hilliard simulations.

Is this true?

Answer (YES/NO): YES